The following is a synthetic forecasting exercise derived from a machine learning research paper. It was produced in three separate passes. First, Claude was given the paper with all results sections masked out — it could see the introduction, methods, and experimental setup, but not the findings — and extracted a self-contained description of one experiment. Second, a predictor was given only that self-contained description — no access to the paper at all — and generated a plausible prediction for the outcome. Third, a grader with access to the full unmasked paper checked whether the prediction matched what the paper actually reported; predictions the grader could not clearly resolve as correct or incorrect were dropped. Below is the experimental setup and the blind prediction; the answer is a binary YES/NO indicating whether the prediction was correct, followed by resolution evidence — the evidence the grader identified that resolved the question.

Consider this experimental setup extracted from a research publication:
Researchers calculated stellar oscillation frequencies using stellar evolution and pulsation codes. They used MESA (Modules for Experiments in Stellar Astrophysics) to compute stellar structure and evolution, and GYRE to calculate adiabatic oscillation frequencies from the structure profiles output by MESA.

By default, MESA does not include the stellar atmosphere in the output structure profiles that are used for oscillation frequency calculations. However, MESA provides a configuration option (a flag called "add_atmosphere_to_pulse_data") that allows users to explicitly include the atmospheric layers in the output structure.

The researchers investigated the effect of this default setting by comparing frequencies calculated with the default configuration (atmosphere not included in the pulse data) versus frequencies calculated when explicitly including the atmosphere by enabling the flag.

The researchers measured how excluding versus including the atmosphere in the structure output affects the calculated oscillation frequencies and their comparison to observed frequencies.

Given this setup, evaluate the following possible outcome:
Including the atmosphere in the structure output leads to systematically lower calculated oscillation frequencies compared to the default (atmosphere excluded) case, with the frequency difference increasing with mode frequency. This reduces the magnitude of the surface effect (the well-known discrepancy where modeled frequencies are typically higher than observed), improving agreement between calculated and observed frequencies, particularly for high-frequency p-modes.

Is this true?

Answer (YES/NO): YES